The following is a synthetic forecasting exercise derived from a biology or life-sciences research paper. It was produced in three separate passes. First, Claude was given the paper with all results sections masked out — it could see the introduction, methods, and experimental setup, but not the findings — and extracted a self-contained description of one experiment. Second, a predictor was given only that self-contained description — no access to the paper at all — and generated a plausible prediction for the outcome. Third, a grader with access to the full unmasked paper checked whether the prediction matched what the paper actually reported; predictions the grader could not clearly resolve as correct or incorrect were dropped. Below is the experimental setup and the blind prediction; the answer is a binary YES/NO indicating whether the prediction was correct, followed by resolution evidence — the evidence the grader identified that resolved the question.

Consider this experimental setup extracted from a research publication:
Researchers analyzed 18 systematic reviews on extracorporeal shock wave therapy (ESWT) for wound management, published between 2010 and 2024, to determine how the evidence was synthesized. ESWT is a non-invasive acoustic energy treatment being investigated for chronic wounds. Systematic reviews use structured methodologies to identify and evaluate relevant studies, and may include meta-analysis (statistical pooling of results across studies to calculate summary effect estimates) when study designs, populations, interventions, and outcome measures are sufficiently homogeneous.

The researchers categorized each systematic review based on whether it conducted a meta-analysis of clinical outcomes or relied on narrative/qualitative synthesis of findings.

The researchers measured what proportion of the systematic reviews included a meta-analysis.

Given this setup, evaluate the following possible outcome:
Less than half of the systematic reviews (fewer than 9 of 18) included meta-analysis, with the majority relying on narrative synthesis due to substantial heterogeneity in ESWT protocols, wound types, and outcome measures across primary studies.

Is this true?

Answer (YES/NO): YES